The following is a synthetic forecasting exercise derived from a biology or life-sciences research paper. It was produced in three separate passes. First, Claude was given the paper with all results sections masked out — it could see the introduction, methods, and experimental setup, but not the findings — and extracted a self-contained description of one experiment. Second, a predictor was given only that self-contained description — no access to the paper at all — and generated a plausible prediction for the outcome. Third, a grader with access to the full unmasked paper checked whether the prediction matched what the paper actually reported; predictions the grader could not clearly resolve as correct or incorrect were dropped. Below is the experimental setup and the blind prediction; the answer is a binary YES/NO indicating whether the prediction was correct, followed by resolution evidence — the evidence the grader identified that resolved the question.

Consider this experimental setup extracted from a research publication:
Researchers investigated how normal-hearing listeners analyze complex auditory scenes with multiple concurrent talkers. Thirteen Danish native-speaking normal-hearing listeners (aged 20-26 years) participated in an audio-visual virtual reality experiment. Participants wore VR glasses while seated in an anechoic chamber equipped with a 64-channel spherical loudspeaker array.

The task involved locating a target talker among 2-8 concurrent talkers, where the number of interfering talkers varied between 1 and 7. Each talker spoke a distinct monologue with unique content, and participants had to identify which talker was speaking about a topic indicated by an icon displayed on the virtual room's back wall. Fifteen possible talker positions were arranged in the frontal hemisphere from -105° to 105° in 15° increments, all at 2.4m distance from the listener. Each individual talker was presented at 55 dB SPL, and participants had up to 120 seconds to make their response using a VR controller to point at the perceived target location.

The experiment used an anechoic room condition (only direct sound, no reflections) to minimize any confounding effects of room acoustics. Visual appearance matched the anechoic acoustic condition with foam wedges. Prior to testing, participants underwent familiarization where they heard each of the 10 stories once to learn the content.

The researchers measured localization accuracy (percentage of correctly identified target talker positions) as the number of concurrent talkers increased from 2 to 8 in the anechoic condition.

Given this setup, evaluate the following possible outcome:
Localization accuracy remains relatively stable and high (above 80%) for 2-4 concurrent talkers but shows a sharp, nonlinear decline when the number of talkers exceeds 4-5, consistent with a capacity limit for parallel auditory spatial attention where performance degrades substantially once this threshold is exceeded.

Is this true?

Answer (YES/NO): NO